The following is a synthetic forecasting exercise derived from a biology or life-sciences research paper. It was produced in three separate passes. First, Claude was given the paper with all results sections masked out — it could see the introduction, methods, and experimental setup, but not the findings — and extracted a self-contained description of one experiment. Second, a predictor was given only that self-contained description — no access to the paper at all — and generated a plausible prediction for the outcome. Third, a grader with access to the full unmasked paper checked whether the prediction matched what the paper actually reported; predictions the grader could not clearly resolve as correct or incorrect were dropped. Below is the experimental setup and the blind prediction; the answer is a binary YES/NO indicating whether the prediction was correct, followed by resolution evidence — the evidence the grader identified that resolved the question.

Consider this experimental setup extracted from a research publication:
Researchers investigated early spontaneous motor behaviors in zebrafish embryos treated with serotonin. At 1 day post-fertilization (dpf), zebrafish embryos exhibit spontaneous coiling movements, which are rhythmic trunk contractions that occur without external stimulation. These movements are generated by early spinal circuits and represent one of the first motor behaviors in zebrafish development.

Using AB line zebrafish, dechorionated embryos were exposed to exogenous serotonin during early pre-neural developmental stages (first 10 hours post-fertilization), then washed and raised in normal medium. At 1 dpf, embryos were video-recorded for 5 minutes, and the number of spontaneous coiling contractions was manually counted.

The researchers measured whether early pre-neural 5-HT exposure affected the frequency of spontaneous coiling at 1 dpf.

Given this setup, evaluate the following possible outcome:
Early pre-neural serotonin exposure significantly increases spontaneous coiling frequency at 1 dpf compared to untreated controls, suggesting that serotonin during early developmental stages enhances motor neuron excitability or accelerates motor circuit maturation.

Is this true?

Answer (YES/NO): YES